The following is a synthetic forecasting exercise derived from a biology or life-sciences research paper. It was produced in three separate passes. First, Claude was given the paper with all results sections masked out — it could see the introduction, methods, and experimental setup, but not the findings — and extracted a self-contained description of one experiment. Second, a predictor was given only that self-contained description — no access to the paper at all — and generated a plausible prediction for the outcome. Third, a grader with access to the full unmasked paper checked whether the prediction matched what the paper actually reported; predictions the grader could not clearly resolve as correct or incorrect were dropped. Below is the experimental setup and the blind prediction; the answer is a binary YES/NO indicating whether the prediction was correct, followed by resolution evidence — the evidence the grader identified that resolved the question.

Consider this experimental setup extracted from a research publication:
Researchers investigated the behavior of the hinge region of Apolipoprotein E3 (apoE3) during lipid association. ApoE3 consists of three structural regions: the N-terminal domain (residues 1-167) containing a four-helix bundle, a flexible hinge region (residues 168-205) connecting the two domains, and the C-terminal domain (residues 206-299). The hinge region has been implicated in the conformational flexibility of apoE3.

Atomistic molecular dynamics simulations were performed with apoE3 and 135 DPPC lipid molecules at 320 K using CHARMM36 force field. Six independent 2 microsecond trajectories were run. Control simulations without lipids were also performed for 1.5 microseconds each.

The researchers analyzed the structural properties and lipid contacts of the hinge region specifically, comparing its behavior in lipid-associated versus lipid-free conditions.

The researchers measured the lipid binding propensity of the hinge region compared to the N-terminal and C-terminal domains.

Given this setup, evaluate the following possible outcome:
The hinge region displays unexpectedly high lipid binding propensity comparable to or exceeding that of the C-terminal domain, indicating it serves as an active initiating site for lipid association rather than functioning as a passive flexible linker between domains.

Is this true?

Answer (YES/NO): NO